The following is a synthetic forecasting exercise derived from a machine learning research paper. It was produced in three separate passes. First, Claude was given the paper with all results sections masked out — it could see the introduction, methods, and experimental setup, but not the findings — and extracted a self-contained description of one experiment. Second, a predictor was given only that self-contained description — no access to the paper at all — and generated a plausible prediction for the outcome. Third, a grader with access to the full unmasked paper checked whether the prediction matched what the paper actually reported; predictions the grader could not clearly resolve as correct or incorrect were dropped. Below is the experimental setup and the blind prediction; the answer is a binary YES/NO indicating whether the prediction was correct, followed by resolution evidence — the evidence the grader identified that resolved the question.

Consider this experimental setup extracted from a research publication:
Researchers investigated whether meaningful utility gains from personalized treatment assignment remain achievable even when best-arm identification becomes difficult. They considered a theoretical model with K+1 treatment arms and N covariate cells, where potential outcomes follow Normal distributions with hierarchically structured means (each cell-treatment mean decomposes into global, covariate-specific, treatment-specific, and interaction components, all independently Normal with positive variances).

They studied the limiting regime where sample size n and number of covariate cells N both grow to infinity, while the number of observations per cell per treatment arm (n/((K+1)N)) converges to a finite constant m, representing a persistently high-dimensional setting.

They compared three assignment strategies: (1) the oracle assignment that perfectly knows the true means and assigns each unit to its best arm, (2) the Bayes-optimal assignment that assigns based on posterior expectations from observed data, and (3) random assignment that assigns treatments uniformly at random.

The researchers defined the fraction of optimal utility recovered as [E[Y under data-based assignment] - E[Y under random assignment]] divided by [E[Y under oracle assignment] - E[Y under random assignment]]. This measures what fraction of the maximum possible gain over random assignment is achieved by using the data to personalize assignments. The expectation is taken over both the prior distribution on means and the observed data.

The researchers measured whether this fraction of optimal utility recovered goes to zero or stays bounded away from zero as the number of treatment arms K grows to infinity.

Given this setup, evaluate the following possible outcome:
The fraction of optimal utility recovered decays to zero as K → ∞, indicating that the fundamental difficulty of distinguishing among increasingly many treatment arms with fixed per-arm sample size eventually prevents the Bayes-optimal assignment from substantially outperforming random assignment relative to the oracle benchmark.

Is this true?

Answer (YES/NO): NO